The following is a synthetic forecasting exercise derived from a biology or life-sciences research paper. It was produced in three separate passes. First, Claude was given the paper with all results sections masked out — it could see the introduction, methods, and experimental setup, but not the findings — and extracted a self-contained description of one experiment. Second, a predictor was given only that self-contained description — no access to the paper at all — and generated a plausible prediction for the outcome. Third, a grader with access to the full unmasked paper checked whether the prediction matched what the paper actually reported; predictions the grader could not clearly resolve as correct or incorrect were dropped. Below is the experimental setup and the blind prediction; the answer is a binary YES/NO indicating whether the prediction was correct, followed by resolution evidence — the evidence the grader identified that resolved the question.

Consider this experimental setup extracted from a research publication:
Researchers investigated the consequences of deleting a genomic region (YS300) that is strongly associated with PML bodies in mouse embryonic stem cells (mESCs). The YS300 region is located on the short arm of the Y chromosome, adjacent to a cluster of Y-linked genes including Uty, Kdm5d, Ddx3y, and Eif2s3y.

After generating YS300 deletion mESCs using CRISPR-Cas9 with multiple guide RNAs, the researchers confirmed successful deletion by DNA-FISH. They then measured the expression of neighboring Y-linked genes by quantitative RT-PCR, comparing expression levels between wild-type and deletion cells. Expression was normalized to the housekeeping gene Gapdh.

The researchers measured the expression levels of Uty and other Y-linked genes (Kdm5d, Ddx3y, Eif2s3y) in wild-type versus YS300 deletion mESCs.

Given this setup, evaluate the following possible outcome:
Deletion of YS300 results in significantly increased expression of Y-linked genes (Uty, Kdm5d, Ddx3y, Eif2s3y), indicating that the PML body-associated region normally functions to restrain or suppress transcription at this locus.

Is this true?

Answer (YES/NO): NO